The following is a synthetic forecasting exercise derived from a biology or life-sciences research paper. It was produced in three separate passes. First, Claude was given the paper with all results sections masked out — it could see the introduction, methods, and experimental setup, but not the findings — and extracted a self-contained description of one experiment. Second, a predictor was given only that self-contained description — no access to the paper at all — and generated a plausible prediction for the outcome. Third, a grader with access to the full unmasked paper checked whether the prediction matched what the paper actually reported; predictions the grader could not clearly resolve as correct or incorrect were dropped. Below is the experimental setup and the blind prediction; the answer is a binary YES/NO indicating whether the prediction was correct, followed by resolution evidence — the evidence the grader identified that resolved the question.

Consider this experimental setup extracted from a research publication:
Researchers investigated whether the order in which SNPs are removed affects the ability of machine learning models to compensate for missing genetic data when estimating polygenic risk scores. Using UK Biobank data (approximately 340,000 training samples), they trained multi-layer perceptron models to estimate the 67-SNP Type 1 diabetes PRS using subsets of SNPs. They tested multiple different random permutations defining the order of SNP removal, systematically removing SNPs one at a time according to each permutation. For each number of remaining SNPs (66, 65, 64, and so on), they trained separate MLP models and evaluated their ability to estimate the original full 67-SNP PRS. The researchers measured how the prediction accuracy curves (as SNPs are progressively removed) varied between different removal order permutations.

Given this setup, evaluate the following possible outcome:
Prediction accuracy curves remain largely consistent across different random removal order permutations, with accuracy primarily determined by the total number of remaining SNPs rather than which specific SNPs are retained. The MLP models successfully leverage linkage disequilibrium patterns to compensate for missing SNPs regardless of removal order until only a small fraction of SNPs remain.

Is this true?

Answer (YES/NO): NO